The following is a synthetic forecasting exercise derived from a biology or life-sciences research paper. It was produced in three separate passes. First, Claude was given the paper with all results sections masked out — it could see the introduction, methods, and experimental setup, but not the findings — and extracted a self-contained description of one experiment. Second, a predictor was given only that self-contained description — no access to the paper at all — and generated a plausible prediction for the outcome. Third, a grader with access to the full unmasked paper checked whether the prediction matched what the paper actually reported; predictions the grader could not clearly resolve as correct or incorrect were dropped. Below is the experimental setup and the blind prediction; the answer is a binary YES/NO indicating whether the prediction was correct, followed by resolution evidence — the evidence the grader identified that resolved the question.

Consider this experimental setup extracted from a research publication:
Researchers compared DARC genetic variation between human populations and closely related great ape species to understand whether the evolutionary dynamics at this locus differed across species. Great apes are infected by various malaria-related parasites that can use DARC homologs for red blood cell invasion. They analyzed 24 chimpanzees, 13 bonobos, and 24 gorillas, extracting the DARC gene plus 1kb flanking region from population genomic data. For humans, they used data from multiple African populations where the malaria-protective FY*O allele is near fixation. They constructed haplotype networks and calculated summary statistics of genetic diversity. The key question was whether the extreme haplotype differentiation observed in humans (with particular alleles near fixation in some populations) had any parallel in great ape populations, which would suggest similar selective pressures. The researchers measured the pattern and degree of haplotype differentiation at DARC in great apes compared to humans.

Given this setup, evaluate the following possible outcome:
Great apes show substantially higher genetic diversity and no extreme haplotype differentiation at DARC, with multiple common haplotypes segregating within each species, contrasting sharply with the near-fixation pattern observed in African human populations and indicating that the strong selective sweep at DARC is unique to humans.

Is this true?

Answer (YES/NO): YES